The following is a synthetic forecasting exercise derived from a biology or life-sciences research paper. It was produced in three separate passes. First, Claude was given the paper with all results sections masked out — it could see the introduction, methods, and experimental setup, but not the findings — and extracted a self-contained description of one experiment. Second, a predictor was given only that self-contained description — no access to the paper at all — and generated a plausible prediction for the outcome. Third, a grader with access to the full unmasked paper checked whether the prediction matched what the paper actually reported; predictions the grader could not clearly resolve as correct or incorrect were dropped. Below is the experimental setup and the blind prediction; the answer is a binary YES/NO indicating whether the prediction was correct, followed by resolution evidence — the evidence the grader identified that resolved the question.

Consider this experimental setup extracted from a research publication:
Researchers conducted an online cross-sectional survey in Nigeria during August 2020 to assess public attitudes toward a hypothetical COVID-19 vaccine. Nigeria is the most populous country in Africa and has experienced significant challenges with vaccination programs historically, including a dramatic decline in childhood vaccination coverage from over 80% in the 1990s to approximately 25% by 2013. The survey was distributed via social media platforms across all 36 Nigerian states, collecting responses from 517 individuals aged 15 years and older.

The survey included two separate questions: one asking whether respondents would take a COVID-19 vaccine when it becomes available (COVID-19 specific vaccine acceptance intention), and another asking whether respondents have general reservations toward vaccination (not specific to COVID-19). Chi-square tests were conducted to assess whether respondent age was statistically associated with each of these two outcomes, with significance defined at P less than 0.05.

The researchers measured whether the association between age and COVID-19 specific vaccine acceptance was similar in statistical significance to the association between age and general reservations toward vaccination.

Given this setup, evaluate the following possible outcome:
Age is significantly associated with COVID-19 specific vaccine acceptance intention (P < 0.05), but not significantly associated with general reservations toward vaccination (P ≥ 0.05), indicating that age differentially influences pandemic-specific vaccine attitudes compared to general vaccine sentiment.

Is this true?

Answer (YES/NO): NO